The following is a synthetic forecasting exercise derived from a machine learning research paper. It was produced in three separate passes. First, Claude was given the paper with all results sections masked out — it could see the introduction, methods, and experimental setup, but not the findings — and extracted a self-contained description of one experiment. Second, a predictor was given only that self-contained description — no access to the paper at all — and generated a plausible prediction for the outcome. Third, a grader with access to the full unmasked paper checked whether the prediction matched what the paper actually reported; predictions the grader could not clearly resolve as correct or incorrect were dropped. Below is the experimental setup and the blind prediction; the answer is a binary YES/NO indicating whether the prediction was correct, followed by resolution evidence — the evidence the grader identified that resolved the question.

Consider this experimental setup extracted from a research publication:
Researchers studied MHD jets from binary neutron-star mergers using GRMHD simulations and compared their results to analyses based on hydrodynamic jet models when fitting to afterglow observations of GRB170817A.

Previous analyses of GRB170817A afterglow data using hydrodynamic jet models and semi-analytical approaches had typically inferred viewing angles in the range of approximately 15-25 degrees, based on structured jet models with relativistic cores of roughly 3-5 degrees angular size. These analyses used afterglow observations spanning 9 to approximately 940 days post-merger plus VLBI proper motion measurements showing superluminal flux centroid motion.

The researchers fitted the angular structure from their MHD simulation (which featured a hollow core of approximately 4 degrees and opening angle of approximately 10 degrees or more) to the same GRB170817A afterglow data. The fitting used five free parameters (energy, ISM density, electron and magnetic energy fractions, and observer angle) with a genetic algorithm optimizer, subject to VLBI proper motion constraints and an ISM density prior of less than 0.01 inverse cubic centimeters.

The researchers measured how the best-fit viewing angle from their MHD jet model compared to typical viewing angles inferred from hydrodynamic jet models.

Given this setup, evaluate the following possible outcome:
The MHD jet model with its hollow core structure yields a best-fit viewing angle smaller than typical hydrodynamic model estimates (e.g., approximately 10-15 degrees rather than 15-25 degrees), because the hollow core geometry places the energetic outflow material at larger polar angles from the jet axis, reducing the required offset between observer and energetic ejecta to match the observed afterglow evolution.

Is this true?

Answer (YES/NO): NO